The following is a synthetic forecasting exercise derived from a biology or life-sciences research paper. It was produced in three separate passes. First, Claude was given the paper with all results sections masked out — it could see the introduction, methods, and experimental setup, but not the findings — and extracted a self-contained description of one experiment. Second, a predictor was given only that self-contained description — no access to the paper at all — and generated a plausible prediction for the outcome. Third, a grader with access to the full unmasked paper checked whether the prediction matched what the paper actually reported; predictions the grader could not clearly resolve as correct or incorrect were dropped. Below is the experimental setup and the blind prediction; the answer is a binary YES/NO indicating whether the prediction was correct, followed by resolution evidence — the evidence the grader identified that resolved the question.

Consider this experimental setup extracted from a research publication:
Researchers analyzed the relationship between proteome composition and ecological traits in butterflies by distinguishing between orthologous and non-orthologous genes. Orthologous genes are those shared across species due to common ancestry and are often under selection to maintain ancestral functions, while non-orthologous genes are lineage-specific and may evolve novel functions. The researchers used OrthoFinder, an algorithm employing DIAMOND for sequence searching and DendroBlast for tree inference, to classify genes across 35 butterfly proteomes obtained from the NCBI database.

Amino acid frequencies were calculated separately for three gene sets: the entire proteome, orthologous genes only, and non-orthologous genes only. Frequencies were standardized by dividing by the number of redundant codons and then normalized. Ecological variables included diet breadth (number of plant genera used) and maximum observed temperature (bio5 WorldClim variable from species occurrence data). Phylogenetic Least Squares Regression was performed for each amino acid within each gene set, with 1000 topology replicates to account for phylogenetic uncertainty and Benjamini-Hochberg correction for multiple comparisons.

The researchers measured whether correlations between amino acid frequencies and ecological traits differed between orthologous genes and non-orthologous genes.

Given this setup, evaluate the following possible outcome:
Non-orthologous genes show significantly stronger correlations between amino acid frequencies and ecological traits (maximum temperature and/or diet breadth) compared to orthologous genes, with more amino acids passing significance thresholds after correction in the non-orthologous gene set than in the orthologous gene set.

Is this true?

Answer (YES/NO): NO